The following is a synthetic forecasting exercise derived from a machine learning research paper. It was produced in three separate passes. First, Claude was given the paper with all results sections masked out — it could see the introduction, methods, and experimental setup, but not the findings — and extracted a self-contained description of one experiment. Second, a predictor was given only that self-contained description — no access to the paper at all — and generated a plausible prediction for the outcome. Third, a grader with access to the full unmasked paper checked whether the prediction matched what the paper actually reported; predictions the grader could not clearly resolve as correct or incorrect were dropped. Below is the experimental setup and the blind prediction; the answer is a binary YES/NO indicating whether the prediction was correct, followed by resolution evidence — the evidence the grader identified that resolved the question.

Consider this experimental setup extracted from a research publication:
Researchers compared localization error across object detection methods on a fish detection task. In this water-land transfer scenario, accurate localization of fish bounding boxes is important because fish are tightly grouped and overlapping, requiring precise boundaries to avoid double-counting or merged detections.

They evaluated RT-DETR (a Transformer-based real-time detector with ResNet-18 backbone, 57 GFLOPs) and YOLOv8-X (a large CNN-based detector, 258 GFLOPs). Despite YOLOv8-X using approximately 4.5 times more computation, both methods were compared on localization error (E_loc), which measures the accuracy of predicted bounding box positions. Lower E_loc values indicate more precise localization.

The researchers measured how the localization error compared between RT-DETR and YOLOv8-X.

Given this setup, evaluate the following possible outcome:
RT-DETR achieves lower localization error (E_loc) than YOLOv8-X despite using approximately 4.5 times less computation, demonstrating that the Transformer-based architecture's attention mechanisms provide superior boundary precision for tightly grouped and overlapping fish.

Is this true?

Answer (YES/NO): YES